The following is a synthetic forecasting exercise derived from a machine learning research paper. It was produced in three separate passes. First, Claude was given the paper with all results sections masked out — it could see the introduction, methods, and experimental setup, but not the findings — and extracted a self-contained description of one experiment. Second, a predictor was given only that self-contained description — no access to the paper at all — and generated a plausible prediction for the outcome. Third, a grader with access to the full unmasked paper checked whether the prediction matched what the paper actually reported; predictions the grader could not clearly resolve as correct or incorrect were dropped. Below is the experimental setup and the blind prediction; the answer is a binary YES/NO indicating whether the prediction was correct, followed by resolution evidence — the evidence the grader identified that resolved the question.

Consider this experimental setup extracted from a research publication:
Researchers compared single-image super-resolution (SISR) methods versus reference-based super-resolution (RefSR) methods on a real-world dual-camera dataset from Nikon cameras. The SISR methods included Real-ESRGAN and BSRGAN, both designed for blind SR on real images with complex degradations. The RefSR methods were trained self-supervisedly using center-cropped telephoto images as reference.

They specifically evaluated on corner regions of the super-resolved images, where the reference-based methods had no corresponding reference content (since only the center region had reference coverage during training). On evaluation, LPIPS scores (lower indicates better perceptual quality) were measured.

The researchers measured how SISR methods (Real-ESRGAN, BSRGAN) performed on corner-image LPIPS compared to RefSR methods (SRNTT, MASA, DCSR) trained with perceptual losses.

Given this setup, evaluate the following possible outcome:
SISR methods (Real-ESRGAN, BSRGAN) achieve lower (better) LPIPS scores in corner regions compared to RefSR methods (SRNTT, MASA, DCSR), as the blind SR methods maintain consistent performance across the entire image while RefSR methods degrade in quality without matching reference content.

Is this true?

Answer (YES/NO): NO